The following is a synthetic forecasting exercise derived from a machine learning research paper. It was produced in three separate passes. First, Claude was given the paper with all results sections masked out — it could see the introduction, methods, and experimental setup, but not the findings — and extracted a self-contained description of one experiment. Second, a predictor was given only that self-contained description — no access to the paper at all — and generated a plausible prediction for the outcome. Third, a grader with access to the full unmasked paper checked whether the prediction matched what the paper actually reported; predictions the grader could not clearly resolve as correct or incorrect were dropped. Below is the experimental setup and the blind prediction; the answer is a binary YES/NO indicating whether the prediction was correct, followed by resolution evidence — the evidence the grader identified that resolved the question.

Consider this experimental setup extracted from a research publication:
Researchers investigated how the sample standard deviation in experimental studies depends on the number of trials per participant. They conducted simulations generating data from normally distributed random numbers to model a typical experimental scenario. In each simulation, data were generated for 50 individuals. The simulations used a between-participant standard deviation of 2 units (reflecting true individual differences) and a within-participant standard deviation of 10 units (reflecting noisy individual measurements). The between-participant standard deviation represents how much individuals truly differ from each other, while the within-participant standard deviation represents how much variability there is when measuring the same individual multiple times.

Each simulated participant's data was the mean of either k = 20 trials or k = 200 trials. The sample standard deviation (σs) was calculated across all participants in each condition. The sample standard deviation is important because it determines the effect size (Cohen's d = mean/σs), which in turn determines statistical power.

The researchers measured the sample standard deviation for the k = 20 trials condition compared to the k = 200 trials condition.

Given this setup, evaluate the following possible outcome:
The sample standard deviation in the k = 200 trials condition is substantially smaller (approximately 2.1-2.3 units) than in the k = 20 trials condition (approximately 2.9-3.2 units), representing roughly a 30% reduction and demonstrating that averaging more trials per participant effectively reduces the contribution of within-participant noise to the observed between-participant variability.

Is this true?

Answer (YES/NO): YES